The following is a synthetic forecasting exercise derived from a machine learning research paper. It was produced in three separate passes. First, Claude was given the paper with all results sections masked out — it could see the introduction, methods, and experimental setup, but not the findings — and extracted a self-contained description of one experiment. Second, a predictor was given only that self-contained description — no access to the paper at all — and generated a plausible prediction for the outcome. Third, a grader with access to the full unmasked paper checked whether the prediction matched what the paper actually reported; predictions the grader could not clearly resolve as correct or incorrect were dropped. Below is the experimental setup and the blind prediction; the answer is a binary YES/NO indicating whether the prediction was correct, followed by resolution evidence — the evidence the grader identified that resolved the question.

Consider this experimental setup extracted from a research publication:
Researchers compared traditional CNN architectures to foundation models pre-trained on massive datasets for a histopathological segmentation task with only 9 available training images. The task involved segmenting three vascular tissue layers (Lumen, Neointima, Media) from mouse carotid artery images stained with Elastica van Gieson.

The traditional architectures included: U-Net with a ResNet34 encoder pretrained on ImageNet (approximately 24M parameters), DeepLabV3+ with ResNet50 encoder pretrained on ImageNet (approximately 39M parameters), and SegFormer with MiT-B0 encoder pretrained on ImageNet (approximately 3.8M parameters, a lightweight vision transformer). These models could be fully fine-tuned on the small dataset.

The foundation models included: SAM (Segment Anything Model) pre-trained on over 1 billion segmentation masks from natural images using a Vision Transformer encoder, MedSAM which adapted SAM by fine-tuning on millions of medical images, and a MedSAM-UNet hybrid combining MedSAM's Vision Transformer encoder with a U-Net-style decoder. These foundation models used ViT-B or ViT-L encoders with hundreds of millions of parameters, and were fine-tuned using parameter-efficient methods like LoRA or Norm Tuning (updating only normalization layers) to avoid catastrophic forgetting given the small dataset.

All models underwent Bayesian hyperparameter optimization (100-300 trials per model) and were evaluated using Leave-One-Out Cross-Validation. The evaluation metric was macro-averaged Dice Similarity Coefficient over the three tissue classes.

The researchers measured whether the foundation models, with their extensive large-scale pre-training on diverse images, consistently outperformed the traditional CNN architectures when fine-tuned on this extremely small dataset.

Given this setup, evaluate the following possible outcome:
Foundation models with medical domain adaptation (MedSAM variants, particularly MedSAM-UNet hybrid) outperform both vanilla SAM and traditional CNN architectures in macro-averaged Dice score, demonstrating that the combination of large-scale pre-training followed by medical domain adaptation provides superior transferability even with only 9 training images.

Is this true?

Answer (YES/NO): NO